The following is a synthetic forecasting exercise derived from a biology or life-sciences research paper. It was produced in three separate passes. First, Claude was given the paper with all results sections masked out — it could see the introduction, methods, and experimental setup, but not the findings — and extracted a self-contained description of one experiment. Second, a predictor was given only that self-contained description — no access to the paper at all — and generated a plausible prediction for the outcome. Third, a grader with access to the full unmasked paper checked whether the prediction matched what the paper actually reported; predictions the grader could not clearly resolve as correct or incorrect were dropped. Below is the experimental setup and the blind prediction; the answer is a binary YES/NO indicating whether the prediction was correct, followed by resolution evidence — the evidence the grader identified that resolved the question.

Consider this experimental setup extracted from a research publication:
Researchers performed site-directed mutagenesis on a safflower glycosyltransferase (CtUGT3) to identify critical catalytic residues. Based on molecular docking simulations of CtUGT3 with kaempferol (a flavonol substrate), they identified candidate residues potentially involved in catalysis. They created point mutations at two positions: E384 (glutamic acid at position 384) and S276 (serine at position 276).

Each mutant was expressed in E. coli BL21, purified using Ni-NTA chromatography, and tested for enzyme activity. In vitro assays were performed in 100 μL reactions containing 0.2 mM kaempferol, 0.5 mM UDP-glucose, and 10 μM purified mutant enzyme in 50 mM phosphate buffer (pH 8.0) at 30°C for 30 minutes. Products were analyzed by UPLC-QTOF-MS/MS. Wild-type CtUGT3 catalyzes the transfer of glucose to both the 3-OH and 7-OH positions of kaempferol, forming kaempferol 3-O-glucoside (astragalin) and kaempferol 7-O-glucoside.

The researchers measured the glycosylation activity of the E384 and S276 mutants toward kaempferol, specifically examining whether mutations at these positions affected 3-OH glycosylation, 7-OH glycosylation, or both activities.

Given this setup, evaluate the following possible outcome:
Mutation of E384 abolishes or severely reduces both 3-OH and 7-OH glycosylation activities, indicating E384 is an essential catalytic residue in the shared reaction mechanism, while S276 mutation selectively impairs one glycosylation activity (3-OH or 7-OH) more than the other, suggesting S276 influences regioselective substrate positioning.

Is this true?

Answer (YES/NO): NO